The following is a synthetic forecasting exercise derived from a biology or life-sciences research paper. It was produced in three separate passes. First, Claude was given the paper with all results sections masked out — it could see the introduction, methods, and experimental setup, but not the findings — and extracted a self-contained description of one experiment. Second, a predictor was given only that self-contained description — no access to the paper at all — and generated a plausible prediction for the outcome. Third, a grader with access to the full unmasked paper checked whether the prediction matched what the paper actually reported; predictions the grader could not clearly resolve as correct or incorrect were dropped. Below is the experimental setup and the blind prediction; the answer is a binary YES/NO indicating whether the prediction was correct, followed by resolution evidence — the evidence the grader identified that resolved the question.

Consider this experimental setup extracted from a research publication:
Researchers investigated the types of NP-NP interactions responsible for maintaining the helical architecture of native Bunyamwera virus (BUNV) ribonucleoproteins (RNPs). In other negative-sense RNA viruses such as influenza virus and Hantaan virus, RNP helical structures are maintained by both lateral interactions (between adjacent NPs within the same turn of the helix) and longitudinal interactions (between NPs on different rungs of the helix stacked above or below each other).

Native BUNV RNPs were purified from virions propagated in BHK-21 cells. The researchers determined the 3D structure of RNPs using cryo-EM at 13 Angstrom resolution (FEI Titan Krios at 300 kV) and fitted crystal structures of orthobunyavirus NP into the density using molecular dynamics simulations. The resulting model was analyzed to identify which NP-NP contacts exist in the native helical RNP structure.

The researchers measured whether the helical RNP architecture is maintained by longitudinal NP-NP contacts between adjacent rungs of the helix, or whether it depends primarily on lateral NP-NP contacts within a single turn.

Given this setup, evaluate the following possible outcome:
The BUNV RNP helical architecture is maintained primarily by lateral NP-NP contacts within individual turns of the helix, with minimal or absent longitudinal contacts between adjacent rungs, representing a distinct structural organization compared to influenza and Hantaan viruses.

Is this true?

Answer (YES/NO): YES